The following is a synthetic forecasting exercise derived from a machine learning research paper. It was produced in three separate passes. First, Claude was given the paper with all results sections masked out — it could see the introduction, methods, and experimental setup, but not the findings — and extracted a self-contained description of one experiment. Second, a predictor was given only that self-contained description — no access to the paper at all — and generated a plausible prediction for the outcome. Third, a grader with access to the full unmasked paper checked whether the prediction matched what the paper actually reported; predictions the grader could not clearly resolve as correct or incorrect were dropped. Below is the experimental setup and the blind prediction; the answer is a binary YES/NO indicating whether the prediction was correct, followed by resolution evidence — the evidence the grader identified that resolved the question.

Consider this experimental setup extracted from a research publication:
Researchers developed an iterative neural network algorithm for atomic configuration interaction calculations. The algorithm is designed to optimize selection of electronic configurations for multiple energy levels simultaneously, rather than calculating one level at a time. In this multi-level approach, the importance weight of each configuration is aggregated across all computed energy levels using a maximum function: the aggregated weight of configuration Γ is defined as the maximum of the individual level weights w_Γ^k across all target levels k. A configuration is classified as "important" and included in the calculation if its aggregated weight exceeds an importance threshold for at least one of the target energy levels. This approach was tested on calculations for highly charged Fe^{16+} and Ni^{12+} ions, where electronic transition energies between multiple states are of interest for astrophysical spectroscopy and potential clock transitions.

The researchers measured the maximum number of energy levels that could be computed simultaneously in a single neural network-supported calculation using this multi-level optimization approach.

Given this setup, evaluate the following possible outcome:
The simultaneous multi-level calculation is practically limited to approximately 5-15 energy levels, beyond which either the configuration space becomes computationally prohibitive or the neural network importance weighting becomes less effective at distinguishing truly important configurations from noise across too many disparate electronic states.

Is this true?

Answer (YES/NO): NO